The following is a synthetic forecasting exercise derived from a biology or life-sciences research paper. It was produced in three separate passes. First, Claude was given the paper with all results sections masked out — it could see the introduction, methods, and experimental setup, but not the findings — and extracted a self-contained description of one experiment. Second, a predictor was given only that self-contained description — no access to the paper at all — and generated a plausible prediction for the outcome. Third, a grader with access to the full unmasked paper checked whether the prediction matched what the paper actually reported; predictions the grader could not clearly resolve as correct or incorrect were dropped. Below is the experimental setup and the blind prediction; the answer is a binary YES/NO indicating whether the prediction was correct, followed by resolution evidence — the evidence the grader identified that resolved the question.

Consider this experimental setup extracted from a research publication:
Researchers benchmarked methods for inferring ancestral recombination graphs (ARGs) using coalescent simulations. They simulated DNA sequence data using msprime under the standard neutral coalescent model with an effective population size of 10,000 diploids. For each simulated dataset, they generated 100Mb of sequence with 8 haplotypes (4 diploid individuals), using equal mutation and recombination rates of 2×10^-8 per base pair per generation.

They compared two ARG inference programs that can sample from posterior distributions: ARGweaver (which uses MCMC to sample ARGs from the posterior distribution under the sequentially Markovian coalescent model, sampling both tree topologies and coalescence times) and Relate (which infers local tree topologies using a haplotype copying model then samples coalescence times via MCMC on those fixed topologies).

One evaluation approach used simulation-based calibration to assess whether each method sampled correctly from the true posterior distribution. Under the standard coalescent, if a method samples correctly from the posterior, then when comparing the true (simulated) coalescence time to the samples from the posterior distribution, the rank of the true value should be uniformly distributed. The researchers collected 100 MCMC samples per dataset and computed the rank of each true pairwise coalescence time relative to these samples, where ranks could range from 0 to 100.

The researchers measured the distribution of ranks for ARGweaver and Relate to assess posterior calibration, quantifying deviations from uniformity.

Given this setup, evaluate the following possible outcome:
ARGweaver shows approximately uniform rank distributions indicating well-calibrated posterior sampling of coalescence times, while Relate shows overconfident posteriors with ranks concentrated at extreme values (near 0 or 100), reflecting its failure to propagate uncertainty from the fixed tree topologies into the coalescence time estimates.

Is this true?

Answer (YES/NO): NO